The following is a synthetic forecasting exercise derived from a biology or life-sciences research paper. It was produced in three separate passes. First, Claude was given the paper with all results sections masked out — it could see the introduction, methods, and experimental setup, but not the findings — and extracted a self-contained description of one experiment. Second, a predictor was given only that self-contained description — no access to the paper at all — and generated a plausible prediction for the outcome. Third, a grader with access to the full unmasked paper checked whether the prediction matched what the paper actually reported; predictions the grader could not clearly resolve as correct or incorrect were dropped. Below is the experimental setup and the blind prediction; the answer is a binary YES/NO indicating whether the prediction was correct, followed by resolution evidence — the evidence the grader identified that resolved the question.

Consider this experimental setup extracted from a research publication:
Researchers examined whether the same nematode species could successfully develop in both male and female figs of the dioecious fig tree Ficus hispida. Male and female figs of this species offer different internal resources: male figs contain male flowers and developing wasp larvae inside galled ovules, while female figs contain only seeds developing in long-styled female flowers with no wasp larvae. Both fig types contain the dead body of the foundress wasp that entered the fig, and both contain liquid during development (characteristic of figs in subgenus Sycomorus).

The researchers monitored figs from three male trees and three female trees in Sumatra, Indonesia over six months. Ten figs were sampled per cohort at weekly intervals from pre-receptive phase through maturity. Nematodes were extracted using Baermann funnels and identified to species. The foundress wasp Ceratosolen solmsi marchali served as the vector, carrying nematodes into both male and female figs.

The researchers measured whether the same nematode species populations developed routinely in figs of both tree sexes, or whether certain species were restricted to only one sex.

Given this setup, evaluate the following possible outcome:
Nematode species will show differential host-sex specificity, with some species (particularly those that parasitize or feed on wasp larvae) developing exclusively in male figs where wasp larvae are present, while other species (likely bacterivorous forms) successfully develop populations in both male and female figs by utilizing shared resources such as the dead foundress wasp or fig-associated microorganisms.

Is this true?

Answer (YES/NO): NO